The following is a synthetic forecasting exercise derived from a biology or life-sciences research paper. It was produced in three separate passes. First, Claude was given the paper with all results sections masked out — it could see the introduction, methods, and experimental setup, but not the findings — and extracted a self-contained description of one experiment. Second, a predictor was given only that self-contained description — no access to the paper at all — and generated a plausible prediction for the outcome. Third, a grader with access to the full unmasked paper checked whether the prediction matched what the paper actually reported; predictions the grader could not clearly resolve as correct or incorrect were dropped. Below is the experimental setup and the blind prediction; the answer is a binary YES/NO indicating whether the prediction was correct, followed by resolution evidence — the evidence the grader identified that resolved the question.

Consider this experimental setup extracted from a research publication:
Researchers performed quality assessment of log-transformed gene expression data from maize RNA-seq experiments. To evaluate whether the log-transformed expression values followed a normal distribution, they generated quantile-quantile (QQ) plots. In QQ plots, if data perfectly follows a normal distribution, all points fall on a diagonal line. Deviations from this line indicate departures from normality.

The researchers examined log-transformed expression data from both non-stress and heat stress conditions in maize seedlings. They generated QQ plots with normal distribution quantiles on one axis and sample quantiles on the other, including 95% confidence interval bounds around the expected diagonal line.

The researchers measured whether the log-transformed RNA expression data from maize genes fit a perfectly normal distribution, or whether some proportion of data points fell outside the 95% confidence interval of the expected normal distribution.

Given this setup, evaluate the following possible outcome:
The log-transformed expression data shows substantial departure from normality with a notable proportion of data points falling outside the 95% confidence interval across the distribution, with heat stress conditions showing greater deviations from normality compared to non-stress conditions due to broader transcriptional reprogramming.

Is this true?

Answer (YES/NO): NO